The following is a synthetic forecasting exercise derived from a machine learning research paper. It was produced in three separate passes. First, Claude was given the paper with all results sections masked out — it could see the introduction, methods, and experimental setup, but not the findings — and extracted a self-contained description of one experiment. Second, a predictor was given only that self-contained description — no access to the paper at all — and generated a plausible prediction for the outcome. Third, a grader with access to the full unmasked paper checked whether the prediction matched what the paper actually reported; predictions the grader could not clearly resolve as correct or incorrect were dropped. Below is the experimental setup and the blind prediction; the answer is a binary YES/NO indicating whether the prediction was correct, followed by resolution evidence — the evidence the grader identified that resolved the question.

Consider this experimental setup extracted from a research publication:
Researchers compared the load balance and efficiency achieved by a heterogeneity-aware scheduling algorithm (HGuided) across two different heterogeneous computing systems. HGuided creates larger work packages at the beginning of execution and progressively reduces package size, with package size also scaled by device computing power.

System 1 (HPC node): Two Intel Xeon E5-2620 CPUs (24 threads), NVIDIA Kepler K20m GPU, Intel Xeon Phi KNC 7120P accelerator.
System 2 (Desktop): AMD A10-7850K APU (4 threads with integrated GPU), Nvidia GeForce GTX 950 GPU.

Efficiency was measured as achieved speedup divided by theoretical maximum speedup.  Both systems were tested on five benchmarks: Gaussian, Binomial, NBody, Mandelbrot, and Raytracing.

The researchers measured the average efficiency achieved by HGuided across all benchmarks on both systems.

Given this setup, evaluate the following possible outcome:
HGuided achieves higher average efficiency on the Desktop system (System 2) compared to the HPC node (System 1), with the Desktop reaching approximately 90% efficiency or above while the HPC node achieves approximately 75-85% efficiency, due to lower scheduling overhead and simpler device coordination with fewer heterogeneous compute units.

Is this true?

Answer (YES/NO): NO